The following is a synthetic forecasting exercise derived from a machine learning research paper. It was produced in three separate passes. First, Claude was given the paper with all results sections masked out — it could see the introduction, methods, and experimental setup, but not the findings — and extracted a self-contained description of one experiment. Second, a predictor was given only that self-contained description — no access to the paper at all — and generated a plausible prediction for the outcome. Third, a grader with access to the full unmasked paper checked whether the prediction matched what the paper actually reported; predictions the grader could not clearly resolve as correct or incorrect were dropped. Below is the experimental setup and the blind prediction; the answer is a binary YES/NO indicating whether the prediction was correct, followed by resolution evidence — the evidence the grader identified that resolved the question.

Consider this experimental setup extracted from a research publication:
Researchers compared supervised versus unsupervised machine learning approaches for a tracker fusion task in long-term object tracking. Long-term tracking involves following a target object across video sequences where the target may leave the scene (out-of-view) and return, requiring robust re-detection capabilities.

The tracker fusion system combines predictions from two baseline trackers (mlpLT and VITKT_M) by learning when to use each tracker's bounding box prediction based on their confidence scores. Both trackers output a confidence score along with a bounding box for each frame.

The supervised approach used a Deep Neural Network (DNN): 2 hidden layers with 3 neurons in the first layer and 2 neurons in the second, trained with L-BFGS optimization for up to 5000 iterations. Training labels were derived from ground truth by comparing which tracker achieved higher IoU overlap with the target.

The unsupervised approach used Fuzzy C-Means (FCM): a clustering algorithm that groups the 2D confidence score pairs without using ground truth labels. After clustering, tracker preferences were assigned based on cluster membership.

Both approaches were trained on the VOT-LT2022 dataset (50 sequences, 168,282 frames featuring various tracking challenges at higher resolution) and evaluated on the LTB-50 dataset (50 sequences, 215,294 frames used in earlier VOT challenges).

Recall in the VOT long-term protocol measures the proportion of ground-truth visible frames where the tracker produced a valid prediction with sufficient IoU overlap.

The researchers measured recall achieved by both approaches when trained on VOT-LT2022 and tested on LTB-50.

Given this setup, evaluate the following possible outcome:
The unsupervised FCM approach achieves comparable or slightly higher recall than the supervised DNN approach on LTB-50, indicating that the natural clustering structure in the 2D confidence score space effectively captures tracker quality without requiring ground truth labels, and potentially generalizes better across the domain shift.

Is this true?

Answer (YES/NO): YES